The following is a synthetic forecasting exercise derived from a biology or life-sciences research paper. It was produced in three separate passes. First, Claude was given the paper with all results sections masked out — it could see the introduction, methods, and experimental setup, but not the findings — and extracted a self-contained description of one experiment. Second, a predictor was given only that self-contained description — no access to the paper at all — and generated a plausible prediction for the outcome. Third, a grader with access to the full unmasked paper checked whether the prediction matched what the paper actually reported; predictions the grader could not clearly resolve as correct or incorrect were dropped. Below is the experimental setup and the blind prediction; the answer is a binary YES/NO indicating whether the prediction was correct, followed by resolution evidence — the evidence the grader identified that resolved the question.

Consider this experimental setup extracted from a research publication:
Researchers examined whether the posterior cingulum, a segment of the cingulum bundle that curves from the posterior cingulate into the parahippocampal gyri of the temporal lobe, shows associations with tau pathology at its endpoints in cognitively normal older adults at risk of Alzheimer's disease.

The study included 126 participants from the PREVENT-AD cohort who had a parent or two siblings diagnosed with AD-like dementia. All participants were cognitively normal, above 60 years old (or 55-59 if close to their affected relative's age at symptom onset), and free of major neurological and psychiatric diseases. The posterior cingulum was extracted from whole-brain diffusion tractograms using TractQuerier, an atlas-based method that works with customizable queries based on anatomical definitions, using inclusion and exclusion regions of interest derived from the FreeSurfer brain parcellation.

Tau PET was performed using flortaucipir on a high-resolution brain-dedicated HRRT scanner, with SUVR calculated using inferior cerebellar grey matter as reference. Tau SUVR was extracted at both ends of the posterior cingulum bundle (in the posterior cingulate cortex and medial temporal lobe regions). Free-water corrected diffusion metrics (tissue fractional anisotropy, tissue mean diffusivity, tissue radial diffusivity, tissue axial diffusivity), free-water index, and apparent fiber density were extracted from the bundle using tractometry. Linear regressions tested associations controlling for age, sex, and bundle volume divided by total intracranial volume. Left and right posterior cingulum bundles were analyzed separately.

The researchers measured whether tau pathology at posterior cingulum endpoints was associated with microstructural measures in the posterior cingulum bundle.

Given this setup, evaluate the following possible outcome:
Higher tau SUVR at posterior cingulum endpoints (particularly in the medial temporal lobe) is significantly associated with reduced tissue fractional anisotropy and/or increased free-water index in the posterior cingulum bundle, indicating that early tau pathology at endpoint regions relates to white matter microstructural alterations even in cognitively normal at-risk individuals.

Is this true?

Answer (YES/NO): NO